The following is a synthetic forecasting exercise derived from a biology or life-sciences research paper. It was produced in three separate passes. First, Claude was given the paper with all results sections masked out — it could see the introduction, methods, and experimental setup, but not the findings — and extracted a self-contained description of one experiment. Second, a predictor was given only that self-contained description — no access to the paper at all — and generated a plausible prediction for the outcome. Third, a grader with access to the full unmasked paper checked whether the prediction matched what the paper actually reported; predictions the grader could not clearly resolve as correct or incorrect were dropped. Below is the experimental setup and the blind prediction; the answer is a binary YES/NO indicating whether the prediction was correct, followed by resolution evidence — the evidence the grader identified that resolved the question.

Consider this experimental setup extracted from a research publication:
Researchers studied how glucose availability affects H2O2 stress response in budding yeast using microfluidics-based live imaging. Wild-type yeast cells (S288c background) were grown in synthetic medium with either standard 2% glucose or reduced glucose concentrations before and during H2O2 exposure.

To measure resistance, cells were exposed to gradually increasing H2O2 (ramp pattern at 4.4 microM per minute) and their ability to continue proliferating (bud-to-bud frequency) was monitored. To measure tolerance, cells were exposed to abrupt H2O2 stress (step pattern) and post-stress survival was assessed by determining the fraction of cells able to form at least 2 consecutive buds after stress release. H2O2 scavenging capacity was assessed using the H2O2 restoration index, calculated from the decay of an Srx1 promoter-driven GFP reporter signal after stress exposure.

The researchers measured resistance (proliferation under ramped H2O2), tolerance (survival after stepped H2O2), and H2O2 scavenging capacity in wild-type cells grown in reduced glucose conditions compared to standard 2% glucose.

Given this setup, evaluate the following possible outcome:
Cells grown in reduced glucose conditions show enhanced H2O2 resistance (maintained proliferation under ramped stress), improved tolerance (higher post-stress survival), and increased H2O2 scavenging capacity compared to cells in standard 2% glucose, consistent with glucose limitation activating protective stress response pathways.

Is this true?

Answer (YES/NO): NO